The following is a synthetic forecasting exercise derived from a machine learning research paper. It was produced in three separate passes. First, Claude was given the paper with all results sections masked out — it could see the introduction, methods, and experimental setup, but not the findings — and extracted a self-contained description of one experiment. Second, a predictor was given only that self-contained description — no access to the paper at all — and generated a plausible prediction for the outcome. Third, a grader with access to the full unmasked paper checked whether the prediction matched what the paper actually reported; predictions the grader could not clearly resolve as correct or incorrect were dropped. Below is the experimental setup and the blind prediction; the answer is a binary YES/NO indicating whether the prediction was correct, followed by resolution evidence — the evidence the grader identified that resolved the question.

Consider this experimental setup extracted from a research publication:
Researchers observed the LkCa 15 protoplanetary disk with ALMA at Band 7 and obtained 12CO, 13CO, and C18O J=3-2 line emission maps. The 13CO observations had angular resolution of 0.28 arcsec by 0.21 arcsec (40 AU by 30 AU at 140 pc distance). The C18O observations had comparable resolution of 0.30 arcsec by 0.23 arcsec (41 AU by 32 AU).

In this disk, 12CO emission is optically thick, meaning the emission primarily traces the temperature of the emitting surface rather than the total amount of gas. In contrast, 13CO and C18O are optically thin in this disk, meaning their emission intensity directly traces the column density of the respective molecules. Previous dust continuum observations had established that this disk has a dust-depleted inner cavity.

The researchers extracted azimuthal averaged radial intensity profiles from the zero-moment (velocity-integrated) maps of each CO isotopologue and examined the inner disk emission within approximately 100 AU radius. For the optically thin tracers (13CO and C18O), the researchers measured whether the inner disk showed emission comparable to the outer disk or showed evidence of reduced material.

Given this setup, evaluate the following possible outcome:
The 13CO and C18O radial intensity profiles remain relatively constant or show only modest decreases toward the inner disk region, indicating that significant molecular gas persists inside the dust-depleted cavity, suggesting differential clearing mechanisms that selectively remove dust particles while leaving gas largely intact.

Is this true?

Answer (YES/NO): NO